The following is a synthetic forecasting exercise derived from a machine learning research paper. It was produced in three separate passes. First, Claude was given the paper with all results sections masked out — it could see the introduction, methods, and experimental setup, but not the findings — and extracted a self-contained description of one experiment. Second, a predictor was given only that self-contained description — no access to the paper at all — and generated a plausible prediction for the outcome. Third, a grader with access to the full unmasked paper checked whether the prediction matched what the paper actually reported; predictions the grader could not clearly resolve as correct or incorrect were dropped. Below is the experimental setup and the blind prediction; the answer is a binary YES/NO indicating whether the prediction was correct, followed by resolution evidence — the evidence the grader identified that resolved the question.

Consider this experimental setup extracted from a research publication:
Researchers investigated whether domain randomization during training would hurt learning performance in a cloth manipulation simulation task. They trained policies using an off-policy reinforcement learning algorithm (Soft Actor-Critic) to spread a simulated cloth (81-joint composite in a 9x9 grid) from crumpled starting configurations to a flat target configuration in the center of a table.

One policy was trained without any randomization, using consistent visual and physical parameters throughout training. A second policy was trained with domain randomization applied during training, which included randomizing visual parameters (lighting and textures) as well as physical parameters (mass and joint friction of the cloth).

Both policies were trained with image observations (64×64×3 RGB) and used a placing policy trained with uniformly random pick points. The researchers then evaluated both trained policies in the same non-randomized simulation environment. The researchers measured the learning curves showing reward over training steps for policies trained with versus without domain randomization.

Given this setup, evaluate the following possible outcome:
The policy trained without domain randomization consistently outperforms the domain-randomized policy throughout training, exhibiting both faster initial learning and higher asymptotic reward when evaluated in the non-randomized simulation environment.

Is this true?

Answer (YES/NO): NO